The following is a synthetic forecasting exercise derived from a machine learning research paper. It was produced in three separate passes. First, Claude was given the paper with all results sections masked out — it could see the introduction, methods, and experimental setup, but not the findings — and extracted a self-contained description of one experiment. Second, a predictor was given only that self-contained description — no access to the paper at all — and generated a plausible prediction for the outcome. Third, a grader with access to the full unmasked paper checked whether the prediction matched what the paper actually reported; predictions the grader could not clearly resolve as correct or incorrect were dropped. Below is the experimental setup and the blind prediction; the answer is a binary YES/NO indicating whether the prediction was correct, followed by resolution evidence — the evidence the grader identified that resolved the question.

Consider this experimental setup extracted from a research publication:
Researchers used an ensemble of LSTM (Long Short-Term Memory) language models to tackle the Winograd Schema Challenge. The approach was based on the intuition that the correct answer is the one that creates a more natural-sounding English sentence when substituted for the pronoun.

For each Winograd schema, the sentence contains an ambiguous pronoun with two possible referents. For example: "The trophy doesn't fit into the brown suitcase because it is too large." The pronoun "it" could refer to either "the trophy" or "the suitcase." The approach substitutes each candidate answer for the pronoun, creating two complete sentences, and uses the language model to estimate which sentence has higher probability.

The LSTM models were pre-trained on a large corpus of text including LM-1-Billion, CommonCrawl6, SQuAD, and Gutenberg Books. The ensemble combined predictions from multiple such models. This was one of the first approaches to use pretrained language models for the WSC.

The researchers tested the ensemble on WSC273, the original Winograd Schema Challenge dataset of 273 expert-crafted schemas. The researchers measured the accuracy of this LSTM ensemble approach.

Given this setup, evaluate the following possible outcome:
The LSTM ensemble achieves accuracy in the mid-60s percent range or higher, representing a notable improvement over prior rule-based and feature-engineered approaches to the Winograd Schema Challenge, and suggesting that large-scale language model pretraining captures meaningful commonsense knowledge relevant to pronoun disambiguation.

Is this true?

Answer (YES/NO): NO